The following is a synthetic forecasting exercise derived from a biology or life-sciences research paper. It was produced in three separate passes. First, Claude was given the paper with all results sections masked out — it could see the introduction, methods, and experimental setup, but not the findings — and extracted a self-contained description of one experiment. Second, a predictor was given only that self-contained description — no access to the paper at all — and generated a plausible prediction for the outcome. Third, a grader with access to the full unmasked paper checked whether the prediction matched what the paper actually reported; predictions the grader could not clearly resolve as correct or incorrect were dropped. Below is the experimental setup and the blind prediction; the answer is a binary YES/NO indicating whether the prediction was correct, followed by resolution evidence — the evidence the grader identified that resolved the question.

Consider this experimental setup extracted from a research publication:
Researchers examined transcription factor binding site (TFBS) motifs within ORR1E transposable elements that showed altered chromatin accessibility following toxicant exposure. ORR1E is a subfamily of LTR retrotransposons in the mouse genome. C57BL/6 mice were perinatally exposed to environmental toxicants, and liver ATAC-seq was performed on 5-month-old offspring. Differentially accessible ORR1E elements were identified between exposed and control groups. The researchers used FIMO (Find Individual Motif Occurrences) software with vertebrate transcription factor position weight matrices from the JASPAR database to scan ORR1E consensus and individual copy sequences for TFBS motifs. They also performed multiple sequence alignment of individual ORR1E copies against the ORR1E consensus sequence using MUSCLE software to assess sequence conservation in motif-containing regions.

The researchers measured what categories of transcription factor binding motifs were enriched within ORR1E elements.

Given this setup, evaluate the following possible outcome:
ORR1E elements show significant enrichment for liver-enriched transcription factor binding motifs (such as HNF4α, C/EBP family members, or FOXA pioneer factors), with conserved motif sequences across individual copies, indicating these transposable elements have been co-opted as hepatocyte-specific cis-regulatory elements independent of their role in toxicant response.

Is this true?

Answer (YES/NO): NO